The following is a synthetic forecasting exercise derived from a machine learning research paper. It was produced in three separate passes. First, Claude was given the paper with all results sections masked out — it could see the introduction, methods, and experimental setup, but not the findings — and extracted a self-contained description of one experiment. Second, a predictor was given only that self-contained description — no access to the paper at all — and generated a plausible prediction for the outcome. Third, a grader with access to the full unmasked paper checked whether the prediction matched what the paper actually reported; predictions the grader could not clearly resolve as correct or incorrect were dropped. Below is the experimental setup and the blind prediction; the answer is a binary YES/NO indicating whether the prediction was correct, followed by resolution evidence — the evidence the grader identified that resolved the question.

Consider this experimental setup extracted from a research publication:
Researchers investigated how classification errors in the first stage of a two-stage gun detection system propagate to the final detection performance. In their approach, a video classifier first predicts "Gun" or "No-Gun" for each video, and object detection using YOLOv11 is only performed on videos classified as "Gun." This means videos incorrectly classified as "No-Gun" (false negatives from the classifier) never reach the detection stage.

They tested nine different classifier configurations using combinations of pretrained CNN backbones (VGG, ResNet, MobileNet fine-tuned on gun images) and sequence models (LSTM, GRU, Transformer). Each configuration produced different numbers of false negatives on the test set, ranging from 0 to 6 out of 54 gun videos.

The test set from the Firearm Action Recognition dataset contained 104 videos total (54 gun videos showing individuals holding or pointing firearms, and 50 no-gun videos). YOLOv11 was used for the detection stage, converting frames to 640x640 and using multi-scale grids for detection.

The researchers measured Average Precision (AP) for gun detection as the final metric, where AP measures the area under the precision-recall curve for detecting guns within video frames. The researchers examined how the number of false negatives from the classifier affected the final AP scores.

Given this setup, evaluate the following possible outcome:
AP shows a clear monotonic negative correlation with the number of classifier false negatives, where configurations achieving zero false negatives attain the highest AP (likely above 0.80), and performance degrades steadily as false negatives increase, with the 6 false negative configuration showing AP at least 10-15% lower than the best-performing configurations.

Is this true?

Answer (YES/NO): NO